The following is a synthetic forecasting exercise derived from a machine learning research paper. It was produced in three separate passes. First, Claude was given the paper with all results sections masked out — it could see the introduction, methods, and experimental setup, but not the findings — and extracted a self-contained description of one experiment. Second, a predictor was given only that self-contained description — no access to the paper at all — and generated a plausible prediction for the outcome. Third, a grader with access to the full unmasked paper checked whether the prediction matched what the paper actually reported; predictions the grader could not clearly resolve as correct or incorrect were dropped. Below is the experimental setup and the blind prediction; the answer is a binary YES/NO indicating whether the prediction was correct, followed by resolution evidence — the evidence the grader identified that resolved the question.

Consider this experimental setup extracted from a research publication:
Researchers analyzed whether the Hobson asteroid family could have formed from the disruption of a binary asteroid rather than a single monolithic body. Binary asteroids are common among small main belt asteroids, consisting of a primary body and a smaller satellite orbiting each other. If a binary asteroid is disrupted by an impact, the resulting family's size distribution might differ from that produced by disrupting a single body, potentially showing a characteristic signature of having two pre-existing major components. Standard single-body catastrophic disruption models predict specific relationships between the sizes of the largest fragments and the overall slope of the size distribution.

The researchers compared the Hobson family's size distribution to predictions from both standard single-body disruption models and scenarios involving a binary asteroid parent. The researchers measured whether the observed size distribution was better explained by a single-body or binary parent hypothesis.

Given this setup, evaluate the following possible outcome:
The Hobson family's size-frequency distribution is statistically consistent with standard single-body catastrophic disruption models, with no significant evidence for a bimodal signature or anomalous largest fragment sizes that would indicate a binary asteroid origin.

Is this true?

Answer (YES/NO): NO